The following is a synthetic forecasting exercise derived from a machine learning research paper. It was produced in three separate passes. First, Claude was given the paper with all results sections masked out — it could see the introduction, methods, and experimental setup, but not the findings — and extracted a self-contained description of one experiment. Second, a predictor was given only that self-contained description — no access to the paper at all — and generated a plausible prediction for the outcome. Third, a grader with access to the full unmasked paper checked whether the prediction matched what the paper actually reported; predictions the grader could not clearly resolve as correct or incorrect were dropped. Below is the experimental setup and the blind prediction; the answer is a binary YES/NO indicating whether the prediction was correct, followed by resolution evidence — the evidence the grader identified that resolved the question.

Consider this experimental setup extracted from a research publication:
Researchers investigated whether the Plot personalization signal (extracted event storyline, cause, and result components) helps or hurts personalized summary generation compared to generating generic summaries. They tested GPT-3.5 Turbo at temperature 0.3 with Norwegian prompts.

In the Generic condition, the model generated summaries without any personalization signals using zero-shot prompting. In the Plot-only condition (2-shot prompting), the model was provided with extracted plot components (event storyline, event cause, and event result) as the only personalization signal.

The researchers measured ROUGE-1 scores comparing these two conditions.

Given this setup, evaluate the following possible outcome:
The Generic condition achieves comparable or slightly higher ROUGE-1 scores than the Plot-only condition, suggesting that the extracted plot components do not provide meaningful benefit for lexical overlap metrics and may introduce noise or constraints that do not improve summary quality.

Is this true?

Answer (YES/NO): YES